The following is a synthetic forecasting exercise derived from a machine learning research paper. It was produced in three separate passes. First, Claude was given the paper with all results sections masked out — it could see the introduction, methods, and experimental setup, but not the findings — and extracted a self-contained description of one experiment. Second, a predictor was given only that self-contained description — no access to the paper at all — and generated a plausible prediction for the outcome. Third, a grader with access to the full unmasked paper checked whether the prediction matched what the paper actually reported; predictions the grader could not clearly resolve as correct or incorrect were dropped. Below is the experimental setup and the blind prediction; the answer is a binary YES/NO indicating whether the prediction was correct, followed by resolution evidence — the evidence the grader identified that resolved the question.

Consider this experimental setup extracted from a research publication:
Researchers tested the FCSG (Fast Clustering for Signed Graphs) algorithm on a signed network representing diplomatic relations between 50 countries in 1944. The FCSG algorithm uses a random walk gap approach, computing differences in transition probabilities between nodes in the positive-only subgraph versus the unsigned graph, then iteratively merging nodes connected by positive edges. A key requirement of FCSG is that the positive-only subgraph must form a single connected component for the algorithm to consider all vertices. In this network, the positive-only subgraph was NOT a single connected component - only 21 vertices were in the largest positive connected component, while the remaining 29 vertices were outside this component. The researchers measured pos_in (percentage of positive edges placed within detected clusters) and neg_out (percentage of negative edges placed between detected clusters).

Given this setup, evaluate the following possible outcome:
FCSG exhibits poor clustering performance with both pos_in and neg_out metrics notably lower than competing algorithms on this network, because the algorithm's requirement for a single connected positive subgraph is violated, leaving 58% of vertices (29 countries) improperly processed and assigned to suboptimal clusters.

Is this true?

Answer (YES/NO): NO